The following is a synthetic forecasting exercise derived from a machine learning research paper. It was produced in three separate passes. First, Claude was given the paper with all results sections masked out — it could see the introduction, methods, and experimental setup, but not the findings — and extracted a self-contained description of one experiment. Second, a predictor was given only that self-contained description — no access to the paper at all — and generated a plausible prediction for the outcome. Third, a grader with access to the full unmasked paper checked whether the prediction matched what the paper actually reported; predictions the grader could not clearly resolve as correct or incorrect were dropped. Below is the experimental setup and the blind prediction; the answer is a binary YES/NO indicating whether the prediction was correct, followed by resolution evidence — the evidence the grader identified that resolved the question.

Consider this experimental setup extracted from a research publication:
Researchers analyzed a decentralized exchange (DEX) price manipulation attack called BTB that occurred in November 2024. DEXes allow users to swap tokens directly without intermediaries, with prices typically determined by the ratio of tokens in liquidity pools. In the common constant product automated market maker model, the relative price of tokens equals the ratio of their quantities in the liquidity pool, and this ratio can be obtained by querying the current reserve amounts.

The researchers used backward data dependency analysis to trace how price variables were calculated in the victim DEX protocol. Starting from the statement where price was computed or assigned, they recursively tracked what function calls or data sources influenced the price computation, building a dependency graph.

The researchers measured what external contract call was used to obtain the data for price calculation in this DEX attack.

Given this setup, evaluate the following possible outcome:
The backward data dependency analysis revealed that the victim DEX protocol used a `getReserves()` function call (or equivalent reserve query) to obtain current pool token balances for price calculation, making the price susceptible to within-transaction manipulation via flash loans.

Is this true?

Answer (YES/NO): YES